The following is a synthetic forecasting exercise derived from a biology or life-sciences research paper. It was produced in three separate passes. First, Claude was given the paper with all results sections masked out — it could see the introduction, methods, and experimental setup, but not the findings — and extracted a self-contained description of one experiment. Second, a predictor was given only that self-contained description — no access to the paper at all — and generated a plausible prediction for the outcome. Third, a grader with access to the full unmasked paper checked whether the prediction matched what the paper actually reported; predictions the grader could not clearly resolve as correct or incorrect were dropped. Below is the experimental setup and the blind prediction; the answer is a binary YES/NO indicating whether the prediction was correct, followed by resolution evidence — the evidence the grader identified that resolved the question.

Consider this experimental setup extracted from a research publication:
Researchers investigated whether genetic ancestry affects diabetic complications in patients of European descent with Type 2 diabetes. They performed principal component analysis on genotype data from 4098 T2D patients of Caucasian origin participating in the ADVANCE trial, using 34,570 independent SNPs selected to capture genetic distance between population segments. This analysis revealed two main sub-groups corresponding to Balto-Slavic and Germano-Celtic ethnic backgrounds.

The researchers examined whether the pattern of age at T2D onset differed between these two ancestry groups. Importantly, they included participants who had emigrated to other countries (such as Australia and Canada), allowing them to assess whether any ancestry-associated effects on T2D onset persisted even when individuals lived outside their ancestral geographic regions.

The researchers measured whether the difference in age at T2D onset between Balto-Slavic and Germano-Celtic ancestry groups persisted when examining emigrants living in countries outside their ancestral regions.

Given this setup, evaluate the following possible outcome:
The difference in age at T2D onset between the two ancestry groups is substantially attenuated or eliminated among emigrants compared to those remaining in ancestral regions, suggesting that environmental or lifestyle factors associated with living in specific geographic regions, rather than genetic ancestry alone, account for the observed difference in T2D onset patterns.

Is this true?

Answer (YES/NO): NO